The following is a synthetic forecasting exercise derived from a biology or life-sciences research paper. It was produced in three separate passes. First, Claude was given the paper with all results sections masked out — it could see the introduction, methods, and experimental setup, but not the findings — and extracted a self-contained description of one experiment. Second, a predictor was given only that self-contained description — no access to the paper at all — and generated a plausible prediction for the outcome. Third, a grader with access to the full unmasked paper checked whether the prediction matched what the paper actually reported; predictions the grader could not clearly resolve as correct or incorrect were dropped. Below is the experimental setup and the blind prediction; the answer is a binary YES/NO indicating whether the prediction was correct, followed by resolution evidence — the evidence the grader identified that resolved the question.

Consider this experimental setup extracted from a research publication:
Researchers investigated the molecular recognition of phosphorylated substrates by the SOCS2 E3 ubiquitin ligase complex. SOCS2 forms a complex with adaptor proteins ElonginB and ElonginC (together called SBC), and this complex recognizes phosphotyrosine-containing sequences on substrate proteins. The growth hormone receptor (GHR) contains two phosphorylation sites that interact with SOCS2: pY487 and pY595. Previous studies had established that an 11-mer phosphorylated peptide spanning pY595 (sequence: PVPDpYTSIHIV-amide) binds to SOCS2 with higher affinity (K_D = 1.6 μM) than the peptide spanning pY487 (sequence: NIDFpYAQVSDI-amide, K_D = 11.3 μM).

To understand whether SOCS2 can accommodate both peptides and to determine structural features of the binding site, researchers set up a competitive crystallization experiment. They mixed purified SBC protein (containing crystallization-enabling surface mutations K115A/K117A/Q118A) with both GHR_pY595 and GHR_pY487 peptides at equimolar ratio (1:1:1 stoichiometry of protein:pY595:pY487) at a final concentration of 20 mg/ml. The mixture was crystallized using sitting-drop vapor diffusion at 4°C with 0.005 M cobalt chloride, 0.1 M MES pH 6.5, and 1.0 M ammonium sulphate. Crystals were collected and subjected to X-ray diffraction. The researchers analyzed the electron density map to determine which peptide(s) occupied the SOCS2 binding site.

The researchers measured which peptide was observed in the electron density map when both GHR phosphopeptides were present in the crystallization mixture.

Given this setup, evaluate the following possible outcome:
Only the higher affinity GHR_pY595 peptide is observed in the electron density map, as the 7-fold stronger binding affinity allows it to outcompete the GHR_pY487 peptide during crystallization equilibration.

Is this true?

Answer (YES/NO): YES